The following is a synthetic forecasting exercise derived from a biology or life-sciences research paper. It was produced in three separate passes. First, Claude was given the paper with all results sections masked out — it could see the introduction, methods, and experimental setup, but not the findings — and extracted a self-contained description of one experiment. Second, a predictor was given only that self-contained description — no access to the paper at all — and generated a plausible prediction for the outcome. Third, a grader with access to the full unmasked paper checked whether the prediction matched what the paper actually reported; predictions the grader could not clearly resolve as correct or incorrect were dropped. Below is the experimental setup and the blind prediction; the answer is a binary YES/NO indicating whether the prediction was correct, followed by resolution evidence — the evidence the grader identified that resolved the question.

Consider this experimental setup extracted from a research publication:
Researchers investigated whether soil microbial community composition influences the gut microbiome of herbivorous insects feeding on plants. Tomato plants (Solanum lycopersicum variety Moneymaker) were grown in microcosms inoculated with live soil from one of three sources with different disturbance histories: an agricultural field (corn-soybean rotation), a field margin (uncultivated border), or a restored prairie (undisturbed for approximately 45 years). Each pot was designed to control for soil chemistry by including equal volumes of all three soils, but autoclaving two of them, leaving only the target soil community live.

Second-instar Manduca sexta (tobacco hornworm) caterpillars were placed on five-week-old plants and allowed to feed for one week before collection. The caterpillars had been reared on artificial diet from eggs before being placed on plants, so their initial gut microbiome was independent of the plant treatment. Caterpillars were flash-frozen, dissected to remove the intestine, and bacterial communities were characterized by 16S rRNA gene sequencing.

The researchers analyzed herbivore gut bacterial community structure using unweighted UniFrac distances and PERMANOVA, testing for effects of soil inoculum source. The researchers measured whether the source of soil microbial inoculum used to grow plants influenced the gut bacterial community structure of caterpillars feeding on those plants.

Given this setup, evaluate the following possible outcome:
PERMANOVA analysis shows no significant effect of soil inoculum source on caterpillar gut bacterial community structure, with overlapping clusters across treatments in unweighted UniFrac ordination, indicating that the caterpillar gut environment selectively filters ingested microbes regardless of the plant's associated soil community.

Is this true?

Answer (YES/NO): NO